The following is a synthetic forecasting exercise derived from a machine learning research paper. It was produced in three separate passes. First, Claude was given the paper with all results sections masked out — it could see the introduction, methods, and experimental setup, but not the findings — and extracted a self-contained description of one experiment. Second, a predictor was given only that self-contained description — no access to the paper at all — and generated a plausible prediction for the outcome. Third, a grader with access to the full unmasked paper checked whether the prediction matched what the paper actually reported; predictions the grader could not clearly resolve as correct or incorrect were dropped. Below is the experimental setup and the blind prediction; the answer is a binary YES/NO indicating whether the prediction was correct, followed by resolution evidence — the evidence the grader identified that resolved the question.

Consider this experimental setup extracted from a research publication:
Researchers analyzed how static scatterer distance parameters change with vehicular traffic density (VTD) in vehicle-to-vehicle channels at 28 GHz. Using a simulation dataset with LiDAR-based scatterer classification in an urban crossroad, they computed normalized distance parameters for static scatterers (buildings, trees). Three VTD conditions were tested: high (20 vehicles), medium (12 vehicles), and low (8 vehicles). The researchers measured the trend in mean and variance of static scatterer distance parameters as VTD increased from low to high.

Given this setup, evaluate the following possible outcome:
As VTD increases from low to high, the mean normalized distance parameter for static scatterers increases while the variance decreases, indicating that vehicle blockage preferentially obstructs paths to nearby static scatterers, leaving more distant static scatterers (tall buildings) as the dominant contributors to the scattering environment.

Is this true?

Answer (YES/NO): NO